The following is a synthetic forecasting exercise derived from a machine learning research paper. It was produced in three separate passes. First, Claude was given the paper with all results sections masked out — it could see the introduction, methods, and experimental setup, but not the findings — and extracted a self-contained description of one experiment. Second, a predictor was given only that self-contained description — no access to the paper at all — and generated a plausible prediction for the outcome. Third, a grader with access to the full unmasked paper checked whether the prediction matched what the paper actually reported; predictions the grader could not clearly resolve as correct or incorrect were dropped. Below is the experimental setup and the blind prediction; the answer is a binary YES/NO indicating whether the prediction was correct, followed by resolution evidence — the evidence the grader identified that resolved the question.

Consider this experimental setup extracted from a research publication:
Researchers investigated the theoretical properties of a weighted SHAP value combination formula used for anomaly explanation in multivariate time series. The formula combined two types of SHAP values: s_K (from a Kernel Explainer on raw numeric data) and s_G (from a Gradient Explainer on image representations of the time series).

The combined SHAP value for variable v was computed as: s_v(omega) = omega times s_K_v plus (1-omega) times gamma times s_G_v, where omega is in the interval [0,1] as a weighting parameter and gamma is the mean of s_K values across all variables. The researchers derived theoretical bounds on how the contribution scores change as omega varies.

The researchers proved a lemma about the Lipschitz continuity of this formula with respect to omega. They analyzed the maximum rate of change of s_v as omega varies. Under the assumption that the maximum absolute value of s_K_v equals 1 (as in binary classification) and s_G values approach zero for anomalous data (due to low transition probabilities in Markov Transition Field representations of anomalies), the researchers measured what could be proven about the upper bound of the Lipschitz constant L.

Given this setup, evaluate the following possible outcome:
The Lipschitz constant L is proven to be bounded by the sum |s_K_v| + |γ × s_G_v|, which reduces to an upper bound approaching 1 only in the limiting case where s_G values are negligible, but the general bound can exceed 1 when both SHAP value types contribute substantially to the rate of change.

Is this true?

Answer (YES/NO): NO